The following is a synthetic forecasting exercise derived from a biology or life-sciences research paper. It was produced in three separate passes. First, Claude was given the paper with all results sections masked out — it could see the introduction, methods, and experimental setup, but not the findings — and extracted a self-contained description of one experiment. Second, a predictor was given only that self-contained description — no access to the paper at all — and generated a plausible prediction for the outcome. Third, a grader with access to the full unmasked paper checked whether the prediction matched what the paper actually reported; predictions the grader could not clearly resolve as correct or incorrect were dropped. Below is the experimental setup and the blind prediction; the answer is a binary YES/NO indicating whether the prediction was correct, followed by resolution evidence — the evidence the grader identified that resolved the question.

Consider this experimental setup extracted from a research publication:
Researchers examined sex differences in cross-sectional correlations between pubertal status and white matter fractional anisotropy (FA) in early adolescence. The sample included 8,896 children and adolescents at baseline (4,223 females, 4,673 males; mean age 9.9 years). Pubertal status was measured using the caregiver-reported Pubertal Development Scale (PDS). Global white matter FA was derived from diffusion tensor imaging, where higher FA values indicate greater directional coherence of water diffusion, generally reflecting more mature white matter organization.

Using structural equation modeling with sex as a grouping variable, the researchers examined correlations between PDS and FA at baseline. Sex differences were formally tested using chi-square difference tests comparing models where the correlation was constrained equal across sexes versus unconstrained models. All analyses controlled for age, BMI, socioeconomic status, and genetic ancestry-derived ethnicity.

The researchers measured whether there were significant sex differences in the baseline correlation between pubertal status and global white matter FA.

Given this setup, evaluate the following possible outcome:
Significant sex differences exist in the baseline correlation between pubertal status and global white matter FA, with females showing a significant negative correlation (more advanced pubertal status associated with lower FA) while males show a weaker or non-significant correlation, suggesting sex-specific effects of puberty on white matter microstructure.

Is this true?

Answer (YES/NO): NO